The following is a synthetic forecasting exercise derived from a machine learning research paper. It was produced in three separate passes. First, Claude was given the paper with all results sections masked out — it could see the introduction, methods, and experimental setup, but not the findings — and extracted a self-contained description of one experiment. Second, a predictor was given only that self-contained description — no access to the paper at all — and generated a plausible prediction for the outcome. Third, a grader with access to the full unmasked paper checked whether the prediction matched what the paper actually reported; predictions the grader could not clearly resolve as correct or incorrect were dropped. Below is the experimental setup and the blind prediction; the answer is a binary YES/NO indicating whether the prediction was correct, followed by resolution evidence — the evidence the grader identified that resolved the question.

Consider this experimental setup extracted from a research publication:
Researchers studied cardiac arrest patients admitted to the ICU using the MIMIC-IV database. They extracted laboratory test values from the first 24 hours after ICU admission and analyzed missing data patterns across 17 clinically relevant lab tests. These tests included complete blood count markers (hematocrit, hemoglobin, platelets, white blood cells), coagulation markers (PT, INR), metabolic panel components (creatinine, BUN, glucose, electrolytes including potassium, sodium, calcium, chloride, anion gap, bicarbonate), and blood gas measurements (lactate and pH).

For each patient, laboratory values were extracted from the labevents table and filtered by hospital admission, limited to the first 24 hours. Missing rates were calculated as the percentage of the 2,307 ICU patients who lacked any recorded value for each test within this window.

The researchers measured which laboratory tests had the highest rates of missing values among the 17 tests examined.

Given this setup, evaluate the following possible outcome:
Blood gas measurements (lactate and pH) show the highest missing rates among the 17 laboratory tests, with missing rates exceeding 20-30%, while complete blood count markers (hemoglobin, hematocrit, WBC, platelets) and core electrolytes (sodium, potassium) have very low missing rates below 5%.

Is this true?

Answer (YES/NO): NO